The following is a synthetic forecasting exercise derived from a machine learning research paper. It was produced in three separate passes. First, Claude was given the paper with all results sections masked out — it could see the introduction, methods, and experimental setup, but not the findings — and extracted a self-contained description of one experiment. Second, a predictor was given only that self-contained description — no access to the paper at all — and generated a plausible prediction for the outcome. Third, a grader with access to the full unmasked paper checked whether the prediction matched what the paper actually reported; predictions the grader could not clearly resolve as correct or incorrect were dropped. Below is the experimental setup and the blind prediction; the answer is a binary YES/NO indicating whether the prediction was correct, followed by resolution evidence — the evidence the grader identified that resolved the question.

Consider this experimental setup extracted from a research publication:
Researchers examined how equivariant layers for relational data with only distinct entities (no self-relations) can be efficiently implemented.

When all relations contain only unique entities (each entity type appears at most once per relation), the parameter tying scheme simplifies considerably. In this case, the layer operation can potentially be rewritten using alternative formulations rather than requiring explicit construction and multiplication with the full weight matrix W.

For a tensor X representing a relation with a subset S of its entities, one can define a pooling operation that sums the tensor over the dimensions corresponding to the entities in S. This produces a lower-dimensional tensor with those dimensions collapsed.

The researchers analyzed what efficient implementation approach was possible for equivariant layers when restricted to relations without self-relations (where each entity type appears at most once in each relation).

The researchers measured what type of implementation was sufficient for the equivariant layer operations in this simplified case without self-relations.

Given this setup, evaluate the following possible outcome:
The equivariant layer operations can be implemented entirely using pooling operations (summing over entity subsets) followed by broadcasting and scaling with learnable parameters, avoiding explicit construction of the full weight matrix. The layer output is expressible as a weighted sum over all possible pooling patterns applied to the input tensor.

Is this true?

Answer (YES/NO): YES